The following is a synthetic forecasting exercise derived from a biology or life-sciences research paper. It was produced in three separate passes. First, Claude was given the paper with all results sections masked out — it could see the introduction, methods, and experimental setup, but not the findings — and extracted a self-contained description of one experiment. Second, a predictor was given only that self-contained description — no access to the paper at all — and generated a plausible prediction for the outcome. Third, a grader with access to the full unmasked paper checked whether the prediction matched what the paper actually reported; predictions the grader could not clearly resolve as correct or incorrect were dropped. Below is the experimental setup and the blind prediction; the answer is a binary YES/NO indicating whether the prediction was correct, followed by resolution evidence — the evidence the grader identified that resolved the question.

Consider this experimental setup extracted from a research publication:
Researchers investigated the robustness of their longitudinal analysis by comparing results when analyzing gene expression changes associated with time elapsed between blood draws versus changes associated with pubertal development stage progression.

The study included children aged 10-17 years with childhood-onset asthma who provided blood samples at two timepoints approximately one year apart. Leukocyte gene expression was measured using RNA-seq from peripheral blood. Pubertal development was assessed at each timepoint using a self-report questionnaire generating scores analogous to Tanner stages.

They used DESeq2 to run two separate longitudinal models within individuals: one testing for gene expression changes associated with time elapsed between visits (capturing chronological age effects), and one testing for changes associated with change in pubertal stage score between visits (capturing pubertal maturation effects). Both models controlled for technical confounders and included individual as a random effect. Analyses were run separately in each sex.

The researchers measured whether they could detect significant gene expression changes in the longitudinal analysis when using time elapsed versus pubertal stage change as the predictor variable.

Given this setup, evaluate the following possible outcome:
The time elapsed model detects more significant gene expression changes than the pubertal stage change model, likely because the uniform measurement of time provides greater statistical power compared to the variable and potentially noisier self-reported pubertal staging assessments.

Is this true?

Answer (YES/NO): NO